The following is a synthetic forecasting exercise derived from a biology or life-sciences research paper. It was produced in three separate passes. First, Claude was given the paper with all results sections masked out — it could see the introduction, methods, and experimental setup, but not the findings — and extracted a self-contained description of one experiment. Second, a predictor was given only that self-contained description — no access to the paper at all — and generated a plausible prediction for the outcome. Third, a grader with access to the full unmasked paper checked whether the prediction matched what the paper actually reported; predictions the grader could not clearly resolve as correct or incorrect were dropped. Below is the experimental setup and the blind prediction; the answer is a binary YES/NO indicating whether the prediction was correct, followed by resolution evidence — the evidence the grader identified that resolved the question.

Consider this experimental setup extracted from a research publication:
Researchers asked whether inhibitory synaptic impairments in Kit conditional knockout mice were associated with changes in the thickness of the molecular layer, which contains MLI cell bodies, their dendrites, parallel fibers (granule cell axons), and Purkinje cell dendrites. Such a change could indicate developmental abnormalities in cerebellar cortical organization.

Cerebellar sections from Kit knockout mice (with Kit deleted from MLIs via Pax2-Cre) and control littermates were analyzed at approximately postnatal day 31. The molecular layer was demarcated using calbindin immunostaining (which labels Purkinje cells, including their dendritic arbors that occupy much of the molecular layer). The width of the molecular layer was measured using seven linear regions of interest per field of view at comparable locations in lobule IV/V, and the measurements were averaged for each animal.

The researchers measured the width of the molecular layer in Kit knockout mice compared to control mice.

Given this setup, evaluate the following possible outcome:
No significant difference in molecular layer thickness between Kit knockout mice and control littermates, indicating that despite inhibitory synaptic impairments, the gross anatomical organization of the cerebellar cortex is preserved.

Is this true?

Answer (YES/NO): YES